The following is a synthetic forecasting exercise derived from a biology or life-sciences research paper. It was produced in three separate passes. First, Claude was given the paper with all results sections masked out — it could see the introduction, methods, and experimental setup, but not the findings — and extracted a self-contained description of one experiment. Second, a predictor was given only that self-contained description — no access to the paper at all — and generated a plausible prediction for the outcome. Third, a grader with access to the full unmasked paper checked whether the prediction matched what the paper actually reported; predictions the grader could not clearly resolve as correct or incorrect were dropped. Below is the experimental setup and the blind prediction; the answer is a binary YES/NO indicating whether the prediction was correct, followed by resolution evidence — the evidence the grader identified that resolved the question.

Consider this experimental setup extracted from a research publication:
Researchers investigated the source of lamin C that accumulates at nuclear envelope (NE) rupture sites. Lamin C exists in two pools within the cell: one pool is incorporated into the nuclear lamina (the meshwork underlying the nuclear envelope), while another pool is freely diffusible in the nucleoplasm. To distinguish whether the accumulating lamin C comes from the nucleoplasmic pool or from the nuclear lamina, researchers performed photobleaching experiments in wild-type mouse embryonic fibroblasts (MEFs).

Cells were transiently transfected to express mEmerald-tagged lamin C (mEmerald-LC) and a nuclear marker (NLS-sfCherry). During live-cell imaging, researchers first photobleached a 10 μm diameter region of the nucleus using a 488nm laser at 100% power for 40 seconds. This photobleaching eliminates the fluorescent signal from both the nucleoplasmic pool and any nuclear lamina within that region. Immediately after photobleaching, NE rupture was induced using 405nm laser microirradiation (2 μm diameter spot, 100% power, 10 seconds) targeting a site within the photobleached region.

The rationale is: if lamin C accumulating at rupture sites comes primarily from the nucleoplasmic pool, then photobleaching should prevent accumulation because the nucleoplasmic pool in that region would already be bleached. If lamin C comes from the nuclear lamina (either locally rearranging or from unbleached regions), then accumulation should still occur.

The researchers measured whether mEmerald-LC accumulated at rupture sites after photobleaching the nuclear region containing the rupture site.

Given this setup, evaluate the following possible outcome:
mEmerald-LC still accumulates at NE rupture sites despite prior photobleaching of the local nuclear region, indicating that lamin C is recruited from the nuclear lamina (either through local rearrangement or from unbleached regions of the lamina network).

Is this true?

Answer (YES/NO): NO